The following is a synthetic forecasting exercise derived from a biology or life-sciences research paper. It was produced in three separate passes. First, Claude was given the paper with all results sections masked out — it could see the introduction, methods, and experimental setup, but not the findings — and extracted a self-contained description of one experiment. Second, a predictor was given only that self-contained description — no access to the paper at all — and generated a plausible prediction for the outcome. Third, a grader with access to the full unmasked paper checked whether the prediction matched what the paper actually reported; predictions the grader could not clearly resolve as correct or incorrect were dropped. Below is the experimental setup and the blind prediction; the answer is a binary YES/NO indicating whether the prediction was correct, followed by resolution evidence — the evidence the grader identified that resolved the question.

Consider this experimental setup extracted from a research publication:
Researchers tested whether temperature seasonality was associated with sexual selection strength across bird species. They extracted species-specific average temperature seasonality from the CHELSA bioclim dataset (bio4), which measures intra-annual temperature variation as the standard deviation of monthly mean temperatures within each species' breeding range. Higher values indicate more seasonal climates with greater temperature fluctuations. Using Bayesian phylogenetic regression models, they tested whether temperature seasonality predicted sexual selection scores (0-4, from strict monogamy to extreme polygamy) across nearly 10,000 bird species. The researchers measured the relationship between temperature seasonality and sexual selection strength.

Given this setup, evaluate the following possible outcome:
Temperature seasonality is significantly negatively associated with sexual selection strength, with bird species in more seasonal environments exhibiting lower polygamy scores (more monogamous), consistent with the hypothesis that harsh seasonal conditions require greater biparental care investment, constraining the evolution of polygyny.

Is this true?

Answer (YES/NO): NO